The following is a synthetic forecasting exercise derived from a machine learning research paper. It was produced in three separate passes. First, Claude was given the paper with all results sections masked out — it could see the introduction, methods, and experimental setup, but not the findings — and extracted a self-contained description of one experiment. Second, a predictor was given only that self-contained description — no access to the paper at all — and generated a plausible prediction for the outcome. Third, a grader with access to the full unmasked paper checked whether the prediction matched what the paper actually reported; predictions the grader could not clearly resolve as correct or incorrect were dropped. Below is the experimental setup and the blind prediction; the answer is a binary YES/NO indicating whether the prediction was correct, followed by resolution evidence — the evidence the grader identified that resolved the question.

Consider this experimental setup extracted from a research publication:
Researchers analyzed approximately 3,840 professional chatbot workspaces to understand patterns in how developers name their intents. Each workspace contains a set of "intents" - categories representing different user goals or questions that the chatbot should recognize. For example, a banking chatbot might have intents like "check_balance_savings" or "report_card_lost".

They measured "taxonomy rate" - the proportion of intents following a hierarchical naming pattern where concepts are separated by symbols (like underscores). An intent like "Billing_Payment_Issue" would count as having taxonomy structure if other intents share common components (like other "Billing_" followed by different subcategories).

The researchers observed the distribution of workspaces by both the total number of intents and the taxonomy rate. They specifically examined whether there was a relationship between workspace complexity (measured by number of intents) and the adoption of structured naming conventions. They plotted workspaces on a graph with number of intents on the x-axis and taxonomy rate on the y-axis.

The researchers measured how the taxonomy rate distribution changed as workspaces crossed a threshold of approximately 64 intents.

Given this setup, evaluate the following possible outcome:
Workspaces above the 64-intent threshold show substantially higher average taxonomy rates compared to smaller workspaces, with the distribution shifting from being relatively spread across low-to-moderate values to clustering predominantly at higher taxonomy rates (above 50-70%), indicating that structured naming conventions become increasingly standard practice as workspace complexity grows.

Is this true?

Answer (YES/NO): YES